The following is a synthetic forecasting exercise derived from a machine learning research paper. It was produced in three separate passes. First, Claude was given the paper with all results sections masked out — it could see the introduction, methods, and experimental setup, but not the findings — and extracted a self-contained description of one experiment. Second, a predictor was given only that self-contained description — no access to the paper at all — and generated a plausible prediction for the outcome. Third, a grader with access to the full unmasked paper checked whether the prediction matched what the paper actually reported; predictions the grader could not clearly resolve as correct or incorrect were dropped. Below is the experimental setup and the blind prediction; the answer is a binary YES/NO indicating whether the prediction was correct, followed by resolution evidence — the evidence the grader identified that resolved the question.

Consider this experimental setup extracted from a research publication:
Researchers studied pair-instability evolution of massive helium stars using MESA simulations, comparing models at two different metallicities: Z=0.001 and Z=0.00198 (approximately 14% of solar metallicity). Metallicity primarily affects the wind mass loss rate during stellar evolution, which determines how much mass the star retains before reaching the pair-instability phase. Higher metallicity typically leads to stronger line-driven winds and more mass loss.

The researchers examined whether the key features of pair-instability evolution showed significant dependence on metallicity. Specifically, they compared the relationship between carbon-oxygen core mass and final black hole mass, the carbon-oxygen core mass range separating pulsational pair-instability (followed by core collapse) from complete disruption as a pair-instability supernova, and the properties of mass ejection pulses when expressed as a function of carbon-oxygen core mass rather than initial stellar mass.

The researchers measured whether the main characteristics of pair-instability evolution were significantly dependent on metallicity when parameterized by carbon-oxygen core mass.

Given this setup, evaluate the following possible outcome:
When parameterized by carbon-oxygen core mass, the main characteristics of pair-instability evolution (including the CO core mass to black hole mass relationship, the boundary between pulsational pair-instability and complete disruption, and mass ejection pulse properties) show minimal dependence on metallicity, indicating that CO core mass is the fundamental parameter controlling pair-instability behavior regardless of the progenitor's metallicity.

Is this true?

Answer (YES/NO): YES